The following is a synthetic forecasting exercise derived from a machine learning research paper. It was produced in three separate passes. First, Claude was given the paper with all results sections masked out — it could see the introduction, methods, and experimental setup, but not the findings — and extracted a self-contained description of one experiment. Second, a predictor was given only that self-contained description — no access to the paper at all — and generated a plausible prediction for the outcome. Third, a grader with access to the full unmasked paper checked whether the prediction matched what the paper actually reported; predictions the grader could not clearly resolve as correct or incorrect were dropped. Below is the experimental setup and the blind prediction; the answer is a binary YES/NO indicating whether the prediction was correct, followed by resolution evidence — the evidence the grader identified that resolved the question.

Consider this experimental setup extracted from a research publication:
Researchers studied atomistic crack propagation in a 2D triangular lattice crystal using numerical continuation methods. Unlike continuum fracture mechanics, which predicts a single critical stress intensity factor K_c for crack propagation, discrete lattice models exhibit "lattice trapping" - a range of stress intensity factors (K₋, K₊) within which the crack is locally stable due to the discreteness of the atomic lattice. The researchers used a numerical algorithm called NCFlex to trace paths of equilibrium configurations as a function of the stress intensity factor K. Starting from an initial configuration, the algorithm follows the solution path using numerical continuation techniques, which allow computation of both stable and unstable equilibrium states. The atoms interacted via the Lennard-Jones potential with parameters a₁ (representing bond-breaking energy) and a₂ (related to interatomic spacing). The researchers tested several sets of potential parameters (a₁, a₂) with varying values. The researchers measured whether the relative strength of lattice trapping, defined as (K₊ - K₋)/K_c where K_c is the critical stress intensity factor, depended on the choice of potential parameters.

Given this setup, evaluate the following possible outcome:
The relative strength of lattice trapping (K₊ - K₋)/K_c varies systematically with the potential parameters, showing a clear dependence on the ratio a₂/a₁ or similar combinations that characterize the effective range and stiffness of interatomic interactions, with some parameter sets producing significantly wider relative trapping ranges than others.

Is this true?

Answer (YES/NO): NO